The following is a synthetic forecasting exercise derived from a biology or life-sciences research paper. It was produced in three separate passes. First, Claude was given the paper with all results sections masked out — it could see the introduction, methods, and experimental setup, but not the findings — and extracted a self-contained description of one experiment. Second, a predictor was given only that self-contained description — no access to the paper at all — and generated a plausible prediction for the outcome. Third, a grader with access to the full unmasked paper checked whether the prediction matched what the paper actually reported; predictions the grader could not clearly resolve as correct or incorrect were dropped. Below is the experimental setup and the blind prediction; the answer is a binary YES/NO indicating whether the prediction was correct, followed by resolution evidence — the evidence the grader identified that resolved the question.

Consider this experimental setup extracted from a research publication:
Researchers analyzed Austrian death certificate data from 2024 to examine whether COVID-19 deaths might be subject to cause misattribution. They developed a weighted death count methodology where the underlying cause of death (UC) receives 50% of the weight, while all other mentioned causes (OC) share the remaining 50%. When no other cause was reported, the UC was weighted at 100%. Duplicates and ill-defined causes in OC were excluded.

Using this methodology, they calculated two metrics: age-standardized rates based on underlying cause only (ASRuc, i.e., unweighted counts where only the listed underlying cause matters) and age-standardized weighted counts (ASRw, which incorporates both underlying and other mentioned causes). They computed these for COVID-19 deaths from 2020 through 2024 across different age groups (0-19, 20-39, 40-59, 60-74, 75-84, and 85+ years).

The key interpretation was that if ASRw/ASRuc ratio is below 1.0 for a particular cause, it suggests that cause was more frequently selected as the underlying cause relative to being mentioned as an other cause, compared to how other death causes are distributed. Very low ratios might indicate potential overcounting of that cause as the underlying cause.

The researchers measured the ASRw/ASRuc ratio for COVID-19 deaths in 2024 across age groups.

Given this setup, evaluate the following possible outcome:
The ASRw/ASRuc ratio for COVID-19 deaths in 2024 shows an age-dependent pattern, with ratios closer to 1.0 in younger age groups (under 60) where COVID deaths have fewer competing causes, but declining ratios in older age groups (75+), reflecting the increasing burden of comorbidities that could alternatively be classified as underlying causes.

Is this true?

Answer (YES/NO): YES